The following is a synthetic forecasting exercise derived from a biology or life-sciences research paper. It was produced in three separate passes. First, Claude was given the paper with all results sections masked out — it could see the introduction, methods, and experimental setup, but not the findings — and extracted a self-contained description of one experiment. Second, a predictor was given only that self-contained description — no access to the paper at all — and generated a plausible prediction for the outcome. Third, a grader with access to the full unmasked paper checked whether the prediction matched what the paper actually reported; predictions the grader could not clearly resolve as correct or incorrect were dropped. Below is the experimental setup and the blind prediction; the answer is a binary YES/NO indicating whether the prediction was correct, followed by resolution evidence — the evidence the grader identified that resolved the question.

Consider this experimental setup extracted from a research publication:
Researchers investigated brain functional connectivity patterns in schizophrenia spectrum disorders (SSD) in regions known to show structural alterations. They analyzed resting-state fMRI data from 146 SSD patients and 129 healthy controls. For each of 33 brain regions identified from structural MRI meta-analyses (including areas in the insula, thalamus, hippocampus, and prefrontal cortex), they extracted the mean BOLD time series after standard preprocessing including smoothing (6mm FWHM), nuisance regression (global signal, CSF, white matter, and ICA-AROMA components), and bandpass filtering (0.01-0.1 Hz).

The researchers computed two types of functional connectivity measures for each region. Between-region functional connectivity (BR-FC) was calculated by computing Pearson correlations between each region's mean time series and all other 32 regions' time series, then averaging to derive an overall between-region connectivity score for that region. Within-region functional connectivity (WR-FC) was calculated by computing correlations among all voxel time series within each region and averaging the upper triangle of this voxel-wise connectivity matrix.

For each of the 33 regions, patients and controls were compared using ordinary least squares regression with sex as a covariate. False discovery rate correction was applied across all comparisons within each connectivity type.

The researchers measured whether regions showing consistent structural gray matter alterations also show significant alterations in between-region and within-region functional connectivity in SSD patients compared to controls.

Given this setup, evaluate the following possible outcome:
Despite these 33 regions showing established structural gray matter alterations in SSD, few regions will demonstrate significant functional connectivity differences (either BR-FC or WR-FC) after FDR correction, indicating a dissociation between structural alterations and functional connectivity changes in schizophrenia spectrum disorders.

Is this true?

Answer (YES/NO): NO